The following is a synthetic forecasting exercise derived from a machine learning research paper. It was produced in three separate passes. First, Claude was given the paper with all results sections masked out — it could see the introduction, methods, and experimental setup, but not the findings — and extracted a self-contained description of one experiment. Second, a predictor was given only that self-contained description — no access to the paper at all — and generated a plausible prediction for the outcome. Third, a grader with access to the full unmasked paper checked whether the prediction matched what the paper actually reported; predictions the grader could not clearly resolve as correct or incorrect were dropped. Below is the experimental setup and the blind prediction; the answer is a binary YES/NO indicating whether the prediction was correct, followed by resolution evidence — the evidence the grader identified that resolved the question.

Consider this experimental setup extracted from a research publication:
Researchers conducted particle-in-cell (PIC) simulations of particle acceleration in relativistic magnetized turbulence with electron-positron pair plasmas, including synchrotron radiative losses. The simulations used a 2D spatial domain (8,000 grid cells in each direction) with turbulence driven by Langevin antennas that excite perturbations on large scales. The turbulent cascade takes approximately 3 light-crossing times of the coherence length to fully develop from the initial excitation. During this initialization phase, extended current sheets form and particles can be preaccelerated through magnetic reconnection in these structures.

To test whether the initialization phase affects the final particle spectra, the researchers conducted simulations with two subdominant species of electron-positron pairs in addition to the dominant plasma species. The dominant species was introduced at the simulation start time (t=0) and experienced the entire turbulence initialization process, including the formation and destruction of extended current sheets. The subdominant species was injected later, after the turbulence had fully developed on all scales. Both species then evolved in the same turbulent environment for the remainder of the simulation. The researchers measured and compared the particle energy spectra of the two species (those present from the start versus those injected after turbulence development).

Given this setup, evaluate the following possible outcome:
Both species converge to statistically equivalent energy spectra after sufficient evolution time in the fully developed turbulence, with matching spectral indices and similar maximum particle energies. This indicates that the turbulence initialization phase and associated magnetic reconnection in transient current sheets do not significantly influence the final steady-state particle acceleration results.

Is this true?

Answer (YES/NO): YES